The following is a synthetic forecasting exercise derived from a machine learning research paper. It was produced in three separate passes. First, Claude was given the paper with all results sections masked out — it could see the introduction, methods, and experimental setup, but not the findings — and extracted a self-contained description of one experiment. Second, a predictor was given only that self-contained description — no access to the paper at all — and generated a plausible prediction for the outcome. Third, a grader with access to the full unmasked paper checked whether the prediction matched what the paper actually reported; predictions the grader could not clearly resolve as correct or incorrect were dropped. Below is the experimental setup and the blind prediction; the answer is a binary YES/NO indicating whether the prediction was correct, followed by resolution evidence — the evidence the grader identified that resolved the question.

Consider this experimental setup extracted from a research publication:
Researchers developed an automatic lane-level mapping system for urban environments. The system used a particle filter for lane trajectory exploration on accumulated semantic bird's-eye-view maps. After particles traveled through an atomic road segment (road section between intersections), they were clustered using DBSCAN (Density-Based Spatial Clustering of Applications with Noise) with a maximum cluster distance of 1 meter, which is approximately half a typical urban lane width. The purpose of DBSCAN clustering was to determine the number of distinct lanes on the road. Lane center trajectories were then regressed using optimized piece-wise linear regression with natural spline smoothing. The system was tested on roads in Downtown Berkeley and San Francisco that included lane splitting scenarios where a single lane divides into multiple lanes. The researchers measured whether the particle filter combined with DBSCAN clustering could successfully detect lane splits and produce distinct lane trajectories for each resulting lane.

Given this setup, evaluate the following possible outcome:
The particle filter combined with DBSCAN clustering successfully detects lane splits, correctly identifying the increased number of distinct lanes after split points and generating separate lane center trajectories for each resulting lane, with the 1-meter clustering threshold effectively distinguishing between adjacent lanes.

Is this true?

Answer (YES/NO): YES